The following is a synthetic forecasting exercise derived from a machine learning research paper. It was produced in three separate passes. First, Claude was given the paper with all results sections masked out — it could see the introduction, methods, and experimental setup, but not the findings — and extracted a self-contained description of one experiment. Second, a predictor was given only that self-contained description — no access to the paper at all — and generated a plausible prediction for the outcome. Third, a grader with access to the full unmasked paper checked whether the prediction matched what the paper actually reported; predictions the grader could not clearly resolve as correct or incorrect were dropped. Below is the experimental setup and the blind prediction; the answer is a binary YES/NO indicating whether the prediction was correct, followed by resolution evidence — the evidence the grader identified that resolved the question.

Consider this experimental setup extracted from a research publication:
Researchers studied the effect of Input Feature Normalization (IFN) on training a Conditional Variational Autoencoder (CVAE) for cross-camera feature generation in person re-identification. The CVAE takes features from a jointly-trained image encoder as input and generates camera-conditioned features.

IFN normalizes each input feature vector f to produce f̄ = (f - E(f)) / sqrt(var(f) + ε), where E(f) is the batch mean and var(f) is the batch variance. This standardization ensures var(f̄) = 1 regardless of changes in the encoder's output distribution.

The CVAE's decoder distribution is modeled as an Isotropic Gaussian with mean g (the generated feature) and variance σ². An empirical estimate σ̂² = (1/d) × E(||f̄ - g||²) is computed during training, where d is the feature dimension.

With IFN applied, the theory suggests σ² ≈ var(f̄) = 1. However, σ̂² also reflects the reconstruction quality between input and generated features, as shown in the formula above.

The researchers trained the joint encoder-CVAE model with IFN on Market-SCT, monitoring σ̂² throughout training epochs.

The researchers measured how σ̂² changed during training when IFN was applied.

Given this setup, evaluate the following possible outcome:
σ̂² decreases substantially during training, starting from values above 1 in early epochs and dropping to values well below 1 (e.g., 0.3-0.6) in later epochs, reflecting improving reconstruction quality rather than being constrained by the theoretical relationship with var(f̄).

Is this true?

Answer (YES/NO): NO